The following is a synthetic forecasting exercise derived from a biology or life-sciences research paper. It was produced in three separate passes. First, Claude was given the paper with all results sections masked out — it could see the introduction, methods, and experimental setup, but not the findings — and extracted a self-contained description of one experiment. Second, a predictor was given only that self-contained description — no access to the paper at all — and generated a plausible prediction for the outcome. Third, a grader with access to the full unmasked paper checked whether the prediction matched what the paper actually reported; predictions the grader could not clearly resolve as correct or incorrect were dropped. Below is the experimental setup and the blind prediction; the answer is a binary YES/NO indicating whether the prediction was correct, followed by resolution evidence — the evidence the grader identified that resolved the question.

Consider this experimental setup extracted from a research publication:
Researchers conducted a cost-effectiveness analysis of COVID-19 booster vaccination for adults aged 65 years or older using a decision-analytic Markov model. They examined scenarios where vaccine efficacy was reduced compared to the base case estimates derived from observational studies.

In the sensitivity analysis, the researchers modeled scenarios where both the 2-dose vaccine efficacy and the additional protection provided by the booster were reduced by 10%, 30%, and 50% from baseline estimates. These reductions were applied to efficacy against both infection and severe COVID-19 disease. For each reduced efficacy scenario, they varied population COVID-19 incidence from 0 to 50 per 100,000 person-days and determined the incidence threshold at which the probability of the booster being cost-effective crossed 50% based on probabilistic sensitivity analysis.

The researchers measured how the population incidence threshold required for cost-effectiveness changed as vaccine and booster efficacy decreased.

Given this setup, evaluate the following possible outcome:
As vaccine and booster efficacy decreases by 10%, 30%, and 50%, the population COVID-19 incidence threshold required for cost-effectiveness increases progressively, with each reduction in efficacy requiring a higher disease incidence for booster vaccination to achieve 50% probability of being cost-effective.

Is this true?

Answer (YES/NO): YES